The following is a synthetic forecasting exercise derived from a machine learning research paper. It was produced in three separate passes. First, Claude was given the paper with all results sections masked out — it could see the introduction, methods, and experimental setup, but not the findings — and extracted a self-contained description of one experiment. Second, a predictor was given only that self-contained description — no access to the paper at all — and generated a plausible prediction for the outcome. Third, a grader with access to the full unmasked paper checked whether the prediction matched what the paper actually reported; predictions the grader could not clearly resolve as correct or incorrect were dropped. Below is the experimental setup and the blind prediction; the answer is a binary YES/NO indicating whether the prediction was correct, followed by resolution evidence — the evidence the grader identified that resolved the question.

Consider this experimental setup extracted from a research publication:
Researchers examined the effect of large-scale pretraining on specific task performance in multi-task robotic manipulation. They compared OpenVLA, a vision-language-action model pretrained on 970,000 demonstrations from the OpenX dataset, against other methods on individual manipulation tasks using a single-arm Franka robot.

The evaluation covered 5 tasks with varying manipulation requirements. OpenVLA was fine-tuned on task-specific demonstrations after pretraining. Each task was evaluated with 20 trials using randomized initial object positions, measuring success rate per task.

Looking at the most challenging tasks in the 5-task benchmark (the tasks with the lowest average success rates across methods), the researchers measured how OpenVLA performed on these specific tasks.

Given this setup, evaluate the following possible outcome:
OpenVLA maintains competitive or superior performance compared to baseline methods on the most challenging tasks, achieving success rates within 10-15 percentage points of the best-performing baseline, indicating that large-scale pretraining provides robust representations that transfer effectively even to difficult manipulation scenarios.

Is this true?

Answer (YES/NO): YES